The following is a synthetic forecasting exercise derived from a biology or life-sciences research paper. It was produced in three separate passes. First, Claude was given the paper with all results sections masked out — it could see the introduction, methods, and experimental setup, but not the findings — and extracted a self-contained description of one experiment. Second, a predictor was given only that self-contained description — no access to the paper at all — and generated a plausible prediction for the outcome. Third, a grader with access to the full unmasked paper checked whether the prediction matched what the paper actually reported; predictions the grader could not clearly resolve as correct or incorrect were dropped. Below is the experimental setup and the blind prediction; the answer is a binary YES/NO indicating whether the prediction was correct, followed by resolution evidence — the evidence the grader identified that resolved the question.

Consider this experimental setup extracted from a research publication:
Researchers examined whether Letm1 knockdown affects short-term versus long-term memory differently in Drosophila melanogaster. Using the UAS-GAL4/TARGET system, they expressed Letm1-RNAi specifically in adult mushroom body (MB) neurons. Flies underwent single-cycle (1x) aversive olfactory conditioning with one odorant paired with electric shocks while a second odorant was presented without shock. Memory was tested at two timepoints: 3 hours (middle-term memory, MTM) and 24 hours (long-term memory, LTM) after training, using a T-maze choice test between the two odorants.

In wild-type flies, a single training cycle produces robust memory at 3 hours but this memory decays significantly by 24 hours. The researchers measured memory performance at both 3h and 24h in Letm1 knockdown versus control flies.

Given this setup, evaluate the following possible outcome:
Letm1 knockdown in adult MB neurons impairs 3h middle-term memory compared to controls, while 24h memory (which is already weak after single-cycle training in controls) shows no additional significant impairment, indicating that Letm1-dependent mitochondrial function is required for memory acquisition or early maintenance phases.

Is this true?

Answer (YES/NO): NO